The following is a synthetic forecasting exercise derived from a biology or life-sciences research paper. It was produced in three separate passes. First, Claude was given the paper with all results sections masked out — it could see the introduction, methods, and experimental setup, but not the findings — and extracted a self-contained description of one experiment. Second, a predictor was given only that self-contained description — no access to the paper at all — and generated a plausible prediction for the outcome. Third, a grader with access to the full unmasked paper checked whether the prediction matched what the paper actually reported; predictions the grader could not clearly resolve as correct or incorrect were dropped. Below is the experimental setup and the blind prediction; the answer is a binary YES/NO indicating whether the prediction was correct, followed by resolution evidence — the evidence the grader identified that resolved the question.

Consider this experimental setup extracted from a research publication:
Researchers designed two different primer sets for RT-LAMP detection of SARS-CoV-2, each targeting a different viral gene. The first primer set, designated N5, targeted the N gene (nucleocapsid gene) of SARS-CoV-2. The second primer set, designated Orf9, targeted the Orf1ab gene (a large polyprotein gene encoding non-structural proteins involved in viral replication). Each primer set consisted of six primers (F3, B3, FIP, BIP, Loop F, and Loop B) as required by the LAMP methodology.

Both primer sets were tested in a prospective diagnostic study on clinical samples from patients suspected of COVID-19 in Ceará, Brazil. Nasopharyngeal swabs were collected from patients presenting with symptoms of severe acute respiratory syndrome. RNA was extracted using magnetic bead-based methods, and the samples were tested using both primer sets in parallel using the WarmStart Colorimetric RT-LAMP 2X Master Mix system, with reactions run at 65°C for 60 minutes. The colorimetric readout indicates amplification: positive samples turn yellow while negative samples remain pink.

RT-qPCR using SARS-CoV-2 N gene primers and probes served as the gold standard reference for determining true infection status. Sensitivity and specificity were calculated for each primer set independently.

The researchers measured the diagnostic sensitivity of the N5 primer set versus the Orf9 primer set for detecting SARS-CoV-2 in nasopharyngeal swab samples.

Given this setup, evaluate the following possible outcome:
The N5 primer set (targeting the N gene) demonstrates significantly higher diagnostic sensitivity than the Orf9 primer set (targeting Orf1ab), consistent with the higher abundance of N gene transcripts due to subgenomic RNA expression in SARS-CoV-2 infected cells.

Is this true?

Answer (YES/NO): NO